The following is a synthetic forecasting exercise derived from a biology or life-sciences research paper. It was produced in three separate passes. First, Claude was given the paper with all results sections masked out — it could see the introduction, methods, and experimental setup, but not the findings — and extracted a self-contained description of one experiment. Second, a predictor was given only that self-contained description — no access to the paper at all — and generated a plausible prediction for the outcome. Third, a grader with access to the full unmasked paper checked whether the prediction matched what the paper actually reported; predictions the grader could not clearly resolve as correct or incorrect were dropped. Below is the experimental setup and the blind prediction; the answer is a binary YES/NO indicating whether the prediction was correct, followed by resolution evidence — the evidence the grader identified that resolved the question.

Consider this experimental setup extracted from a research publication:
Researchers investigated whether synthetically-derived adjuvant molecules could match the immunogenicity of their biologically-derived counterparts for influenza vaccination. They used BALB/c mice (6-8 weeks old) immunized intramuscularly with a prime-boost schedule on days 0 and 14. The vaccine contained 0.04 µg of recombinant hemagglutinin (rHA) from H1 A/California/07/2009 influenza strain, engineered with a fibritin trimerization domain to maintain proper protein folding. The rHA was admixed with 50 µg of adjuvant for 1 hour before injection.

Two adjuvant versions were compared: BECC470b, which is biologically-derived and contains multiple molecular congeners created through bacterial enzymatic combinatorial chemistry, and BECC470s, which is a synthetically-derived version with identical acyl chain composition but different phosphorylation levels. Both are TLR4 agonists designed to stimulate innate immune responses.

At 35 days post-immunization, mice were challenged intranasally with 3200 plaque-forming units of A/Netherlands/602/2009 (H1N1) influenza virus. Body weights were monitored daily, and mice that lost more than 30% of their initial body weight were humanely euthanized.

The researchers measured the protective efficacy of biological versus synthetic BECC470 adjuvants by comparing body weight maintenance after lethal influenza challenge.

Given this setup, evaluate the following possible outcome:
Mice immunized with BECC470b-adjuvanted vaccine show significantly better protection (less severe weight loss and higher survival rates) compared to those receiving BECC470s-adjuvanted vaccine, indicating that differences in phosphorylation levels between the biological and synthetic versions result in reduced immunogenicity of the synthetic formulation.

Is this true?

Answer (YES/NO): NO